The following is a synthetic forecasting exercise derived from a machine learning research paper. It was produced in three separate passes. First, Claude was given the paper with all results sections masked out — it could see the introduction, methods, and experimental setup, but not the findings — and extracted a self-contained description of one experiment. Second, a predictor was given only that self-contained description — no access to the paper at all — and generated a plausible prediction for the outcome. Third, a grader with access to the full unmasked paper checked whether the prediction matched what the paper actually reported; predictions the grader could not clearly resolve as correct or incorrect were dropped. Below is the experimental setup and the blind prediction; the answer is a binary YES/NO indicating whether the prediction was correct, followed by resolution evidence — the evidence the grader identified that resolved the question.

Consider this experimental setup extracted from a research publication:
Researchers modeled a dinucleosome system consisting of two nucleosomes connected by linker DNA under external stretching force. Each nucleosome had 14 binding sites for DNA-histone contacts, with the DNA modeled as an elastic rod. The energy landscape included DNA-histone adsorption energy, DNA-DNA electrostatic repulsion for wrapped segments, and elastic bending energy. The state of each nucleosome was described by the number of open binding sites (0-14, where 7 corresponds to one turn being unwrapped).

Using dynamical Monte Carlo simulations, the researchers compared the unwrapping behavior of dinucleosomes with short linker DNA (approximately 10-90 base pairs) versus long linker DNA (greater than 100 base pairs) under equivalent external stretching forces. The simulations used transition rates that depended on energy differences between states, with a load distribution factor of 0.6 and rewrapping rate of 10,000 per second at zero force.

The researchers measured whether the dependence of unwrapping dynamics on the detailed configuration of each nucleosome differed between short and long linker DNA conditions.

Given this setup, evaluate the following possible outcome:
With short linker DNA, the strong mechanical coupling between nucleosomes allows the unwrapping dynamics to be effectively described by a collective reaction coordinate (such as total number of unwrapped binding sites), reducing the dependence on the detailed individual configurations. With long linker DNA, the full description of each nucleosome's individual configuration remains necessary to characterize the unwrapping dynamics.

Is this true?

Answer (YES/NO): NO